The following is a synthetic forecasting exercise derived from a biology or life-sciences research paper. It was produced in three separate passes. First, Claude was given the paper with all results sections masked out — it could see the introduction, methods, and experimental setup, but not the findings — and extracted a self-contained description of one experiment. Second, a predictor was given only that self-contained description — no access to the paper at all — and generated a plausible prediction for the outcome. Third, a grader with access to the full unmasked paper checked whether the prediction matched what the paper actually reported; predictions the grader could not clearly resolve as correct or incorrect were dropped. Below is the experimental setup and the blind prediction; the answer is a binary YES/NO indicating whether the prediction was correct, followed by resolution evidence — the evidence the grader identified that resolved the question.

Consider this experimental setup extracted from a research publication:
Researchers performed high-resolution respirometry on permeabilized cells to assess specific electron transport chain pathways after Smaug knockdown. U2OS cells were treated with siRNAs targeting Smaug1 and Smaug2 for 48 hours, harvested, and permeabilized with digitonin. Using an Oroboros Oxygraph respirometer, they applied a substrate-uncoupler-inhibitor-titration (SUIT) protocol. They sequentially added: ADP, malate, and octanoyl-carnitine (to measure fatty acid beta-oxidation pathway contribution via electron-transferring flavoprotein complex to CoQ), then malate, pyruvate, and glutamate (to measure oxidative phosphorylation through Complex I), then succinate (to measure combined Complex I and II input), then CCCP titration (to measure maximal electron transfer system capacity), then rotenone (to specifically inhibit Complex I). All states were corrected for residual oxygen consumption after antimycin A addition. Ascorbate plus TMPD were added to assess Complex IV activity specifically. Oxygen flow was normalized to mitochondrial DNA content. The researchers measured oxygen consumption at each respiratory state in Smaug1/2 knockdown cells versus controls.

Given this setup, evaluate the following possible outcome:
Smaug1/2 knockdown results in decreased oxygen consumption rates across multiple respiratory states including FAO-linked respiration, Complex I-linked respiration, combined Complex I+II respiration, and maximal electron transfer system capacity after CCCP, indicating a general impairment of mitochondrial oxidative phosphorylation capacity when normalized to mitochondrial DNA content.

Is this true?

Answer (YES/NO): NO